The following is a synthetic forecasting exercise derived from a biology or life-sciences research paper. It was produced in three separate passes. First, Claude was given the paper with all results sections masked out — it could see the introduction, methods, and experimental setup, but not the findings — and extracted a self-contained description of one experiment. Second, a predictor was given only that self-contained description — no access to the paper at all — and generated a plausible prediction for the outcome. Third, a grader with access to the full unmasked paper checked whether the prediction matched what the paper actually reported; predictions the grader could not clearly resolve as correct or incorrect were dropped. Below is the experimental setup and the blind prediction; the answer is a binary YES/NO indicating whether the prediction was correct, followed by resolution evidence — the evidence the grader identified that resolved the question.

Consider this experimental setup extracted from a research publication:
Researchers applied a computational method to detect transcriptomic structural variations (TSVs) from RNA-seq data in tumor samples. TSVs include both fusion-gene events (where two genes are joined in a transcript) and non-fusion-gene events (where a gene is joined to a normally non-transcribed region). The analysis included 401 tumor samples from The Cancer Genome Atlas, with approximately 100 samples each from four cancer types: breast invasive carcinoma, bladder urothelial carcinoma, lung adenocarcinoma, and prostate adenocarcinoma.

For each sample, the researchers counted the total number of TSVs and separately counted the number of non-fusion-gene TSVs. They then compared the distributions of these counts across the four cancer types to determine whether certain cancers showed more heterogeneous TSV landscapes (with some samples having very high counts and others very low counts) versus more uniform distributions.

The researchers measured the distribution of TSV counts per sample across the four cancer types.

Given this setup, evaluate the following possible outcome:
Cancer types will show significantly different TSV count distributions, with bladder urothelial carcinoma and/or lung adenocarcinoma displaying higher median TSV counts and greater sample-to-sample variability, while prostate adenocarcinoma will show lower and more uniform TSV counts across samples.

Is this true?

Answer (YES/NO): NO